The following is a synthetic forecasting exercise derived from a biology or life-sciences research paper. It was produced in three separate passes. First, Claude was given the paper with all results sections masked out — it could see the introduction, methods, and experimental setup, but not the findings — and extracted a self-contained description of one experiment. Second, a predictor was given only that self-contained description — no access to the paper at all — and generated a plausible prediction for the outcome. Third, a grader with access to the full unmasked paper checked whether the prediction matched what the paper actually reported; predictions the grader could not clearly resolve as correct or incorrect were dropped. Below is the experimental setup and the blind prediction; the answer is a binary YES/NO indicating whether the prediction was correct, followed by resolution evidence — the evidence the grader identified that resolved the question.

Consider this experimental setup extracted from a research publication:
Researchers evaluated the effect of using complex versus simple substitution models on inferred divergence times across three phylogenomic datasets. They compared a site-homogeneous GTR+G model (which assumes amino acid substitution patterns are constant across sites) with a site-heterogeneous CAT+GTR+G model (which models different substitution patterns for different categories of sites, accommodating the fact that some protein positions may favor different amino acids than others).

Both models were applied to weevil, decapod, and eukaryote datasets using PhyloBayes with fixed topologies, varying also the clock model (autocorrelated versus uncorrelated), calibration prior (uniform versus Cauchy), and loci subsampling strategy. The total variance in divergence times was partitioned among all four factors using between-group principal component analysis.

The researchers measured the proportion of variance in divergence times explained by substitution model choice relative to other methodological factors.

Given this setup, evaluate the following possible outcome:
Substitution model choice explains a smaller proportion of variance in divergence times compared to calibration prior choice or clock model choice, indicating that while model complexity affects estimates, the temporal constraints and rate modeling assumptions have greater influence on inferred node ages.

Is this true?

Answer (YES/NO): NO